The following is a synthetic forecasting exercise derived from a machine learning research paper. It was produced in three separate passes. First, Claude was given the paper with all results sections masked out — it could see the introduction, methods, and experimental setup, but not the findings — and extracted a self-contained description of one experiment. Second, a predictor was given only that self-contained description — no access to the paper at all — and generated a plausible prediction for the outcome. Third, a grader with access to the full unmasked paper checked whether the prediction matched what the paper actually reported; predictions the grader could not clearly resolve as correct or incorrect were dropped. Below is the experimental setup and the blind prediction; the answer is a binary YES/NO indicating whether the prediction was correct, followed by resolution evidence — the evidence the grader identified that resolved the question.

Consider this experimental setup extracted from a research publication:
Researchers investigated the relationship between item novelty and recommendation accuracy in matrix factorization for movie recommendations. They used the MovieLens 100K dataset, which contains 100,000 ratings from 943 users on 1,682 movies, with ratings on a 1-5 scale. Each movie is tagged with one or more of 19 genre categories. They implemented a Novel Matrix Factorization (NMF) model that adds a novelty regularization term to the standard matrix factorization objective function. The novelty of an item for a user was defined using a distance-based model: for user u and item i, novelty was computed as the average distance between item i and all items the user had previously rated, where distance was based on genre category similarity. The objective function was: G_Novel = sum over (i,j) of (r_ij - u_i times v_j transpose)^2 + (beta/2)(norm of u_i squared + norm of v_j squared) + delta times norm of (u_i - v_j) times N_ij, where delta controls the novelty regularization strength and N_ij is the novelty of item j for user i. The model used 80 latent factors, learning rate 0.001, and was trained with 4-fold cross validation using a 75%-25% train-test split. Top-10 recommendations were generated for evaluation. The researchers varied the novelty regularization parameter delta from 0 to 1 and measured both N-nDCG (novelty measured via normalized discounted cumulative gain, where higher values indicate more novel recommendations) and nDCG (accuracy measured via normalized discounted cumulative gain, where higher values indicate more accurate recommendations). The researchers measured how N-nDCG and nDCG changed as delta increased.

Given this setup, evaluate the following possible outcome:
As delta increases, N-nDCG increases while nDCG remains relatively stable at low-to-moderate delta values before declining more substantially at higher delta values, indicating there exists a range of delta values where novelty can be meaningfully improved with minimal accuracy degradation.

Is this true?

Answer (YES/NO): NO